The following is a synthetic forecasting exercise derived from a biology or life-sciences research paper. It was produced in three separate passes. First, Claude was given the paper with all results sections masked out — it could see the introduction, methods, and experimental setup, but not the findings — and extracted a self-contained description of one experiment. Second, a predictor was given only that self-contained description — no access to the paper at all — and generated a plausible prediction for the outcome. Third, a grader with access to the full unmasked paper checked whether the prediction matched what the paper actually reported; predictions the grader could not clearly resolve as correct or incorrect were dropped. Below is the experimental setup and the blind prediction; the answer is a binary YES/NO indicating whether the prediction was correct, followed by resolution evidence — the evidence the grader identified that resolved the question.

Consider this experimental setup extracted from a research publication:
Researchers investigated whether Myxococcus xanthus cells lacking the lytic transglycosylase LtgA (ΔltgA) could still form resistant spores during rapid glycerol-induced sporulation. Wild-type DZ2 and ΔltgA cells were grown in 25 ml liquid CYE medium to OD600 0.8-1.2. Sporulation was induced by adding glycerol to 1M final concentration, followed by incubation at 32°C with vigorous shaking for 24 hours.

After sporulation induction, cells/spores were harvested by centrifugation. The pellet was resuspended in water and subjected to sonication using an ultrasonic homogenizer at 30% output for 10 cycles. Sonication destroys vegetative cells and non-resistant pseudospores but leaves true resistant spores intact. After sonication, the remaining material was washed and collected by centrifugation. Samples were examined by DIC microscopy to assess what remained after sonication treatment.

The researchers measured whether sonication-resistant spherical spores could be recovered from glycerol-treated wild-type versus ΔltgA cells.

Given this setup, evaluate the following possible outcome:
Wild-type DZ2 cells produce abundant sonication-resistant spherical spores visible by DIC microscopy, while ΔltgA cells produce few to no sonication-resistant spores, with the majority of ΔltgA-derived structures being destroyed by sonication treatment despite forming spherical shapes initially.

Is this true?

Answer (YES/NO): NO